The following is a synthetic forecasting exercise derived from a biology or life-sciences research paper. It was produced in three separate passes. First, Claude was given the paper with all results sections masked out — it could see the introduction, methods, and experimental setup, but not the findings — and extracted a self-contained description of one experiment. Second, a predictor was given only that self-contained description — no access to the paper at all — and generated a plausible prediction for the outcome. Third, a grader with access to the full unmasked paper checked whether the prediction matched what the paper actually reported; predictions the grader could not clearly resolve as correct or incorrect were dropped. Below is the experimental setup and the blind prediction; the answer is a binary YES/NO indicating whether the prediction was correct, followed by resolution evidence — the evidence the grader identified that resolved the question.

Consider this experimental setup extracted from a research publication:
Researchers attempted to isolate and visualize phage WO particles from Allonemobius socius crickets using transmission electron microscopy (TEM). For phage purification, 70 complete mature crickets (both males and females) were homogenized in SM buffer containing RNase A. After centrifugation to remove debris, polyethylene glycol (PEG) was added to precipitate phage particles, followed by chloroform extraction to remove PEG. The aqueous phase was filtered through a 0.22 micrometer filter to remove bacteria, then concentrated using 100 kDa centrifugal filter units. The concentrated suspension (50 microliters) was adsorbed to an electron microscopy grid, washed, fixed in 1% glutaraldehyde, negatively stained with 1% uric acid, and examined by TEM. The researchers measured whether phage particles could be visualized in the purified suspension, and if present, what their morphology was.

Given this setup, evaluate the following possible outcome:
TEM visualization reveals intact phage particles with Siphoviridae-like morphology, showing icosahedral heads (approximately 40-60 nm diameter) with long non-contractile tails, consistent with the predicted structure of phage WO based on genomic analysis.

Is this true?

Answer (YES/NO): NO